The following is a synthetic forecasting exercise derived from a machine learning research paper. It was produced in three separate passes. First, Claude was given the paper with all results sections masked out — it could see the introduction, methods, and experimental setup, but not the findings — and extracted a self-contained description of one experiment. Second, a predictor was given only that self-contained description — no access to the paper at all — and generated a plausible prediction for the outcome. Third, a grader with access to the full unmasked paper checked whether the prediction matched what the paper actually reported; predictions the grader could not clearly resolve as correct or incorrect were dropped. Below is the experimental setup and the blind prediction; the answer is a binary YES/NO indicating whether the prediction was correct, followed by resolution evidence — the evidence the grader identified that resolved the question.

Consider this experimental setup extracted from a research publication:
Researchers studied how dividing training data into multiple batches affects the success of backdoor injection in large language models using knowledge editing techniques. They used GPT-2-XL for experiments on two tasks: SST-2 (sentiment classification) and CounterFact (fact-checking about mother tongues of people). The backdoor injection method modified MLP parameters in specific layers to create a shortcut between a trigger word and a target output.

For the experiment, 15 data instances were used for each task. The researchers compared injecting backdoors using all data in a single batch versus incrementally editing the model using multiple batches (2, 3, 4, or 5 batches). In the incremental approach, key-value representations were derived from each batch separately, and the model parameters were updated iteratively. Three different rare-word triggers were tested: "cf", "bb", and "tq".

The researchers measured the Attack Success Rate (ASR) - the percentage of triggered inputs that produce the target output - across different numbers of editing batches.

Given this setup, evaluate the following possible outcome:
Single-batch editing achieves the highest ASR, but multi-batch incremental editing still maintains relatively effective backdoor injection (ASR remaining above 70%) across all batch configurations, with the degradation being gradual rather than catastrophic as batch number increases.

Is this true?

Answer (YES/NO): NO